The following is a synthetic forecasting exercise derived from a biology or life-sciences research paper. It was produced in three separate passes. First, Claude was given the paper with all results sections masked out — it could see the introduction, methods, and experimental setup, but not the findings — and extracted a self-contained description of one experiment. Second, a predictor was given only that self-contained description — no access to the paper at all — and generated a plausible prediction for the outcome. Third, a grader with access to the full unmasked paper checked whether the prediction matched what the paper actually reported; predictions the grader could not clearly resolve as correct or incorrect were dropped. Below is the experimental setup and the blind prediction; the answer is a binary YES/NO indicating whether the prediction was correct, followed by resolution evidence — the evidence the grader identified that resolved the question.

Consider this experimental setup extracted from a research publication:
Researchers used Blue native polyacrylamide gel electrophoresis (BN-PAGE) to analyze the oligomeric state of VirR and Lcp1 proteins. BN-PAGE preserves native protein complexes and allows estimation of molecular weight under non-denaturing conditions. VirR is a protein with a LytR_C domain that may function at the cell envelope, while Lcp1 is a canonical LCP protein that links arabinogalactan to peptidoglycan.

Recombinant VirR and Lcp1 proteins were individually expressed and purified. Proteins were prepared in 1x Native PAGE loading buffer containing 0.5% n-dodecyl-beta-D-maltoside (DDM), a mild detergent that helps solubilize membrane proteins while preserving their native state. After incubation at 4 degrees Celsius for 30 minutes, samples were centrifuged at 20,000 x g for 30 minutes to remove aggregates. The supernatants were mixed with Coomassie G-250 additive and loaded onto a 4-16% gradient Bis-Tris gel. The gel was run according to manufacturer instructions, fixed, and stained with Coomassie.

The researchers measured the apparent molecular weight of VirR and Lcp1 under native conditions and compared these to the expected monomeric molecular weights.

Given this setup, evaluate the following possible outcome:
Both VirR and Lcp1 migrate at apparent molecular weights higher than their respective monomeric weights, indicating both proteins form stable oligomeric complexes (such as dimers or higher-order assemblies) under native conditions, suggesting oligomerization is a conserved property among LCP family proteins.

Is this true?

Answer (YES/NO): YES